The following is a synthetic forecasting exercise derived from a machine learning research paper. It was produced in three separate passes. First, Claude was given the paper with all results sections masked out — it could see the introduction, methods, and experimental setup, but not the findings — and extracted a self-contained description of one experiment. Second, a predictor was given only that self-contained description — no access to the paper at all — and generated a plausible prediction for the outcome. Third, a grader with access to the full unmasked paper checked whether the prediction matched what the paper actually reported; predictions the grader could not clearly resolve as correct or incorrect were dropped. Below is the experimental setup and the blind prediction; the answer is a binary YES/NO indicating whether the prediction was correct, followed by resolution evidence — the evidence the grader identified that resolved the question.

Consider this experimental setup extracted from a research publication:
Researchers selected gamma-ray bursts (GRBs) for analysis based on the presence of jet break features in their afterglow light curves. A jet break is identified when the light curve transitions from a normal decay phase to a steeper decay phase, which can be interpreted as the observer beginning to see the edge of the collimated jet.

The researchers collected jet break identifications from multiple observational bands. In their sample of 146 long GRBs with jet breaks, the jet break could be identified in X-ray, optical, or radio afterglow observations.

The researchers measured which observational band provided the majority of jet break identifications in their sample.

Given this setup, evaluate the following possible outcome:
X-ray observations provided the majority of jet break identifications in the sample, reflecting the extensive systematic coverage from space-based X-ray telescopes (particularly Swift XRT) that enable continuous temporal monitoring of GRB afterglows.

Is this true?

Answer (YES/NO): YES